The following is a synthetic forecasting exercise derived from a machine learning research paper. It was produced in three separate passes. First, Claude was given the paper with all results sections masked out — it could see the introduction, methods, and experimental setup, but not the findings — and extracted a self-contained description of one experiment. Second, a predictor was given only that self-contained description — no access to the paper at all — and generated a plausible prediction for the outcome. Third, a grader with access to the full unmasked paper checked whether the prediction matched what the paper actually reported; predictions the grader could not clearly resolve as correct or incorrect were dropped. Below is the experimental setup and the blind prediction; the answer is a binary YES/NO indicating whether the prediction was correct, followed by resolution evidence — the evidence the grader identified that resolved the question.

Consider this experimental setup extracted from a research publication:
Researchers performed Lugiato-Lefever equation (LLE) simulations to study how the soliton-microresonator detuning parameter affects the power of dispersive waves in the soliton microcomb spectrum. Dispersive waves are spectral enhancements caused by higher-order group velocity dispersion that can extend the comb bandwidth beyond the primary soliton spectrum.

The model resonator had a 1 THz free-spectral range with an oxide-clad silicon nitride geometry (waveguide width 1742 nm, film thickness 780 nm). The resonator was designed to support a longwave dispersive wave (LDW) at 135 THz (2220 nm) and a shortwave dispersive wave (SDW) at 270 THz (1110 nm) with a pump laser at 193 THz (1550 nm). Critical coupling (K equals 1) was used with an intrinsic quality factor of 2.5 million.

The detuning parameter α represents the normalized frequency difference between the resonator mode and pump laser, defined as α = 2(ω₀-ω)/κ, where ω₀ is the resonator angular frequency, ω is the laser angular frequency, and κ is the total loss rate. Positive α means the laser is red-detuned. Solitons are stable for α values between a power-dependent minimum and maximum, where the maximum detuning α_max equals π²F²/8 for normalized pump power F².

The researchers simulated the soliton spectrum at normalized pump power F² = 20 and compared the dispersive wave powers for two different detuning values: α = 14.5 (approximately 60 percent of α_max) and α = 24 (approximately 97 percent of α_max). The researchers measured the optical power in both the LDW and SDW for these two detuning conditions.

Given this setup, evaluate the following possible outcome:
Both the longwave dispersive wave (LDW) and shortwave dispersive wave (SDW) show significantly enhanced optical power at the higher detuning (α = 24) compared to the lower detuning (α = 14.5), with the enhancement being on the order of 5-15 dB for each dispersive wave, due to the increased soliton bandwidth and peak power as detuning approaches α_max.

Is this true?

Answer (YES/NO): NO